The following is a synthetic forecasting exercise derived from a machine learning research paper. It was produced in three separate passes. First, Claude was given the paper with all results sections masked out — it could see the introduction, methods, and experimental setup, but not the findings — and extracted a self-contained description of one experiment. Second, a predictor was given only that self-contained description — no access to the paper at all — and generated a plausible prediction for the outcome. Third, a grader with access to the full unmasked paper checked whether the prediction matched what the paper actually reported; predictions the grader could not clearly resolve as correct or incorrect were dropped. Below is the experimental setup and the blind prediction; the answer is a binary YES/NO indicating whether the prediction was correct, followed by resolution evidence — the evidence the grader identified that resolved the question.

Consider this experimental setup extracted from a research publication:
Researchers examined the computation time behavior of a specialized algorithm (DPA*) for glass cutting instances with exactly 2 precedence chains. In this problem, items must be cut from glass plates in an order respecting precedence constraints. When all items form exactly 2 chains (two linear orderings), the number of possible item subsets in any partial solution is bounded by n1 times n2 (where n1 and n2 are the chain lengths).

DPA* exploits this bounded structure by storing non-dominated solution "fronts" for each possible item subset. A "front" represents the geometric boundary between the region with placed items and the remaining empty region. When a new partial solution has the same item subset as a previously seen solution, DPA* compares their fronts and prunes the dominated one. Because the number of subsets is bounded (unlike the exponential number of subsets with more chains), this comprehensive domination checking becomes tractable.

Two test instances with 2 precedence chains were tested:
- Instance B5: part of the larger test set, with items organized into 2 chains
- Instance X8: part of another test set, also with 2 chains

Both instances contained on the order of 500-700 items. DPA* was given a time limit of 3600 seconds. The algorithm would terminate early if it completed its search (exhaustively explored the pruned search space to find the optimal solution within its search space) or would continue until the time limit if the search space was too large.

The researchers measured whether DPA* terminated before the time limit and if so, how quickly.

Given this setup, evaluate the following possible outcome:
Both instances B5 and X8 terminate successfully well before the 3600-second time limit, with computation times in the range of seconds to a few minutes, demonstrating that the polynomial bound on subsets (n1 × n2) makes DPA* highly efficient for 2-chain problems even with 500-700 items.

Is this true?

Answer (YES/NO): YES